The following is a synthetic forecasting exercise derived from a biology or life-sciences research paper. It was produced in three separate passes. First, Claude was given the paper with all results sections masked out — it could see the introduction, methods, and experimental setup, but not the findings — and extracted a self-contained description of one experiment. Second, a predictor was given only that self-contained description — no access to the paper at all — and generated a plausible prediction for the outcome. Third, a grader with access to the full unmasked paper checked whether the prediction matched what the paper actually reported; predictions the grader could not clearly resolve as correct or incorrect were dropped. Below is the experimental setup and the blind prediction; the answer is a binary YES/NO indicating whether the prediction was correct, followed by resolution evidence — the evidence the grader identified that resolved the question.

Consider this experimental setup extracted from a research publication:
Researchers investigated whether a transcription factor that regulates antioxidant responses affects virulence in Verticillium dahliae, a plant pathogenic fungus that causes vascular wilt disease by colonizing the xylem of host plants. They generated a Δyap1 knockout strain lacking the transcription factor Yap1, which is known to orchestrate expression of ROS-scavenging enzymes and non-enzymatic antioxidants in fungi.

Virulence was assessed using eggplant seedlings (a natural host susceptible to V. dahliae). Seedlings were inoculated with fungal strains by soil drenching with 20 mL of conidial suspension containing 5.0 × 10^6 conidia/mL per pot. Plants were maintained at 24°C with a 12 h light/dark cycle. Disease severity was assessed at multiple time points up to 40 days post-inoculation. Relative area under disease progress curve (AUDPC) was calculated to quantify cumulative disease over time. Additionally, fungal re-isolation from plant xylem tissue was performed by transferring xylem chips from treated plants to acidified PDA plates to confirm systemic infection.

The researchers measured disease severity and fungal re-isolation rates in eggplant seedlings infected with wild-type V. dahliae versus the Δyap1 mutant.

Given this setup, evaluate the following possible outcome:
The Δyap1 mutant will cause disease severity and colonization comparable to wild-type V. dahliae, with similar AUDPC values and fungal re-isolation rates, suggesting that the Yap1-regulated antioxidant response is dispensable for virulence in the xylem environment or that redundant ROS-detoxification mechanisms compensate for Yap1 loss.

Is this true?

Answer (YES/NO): YES